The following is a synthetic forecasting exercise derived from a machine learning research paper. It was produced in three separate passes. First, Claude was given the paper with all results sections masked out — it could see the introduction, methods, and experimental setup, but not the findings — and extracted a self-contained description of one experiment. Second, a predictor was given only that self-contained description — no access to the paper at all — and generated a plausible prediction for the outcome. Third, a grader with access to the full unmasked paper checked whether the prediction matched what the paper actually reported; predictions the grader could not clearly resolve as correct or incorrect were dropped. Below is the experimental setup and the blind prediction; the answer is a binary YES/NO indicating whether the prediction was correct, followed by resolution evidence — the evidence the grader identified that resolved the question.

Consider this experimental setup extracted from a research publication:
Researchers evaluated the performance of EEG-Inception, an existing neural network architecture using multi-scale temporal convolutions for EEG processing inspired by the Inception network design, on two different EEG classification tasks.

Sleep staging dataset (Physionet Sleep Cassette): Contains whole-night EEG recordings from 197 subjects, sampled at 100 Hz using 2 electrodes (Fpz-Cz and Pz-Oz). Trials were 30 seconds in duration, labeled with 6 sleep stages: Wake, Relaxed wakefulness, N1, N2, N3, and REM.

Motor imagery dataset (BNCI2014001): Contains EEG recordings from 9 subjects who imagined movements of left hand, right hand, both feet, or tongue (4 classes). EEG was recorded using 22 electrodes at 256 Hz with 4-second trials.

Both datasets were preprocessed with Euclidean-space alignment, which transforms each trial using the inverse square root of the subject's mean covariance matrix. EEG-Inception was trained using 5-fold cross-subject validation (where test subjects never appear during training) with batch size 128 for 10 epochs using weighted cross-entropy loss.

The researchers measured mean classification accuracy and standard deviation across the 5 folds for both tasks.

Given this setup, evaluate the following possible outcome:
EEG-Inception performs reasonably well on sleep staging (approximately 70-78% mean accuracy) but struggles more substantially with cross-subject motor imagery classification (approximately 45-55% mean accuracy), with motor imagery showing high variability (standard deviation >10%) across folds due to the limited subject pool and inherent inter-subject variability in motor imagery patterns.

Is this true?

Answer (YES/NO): NO